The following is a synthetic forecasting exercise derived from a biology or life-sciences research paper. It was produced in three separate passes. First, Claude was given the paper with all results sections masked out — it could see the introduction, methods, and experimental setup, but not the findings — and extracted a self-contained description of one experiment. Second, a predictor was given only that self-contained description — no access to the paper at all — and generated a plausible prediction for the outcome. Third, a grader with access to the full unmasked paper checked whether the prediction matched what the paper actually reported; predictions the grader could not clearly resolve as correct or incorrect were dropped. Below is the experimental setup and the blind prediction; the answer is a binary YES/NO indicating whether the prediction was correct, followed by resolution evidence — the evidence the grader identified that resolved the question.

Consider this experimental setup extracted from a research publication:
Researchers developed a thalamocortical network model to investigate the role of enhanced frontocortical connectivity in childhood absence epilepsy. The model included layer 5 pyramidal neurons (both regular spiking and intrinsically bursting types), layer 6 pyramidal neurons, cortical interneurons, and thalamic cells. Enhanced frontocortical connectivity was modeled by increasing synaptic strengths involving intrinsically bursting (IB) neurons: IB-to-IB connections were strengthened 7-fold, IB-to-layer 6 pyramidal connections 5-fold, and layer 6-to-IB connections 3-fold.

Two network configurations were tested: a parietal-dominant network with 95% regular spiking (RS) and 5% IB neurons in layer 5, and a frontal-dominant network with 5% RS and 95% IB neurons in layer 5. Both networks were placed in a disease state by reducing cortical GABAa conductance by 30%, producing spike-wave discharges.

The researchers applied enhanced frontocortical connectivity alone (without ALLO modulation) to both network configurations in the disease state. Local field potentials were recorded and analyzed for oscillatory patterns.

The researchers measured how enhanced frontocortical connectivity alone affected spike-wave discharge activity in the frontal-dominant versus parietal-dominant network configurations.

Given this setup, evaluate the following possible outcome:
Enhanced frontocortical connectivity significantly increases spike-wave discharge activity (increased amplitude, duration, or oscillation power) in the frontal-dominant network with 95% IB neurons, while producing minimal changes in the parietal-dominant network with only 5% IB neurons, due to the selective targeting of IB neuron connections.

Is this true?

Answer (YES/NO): NO